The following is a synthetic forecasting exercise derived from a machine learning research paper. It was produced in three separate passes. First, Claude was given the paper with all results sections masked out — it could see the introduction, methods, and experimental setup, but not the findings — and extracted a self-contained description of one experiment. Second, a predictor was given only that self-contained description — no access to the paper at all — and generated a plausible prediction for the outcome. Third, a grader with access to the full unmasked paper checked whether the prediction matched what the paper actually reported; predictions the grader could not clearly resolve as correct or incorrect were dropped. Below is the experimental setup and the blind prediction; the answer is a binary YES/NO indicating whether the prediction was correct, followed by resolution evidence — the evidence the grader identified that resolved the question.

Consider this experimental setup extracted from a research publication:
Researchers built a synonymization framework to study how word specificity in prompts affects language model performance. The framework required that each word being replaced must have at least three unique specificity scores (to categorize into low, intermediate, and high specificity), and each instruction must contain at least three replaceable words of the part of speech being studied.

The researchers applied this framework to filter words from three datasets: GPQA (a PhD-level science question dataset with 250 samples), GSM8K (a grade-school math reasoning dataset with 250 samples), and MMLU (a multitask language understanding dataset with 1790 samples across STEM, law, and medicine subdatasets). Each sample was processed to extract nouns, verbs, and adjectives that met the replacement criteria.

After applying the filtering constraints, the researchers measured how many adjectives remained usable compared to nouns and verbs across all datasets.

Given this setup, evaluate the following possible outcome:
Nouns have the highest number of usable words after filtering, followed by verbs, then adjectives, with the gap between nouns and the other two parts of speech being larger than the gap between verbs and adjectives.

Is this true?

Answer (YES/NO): NO